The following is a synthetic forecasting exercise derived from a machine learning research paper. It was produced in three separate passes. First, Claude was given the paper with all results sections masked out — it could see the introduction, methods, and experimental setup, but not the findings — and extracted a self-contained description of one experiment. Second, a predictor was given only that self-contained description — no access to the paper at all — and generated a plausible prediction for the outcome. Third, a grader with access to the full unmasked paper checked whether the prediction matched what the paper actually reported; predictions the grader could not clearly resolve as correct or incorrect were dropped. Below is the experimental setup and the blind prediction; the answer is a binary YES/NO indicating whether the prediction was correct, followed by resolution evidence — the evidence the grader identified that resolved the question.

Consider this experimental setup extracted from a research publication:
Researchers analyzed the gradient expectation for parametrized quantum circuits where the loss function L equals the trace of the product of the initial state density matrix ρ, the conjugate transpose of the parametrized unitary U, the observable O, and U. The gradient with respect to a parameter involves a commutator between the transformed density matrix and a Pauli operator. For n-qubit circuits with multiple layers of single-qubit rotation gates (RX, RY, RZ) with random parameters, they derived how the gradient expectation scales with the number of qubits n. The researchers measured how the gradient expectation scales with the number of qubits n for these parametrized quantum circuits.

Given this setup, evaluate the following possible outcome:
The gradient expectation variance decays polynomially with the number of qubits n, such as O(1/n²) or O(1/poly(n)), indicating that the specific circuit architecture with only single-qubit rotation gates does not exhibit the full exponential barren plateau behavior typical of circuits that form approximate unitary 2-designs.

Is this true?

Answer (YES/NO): NO